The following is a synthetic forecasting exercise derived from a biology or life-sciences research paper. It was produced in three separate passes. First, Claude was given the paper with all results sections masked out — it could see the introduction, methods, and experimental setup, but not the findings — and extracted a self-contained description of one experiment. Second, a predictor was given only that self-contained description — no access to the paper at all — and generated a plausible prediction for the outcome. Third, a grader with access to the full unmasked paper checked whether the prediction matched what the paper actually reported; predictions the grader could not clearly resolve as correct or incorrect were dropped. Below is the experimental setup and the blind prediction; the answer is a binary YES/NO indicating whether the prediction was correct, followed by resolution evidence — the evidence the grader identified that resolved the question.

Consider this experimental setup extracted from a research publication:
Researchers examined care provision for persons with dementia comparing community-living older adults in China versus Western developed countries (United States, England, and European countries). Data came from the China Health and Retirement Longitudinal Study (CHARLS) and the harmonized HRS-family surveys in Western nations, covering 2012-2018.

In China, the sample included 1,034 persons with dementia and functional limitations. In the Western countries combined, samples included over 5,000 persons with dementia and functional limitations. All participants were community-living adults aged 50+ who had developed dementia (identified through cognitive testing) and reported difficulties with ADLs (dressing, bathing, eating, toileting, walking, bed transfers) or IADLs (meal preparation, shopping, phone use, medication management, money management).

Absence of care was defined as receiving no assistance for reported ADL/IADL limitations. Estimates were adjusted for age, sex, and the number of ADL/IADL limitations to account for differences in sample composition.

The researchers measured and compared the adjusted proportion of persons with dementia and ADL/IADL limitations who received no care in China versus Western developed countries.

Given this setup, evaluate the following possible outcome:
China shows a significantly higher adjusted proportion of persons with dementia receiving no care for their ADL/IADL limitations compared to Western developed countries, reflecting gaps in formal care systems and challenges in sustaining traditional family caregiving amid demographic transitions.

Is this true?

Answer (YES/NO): YES